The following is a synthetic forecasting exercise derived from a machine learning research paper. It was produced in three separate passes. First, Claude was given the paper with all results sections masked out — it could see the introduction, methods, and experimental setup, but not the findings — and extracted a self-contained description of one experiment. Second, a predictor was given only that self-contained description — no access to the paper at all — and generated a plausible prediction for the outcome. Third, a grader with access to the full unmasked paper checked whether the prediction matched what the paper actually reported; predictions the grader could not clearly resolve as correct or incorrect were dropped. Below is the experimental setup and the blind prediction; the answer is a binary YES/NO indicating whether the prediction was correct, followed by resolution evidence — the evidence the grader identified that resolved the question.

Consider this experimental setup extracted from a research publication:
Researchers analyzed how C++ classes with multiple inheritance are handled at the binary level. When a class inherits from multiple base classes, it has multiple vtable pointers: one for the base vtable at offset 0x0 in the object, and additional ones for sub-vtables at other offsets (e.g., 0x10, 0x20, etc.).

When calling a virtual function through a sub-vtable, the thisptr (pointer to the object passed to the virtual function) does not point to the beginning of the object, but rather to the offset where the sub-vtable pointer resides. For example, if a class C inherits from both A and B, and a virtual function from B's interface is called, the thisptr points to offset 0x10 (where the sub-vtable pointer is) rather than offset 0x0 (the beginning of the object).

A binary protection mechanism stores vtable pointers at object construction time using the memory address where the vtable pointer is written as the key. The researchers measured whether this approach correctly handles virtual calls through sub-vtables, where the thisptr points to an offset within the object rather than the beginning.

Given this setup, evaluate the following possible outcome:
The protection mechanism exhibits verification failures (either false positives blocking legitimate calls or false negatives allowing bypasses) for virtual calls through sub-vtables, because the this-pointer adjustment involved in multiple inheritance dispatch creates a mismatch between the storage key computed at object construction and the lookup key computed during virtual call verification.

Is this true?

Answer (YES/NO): NO